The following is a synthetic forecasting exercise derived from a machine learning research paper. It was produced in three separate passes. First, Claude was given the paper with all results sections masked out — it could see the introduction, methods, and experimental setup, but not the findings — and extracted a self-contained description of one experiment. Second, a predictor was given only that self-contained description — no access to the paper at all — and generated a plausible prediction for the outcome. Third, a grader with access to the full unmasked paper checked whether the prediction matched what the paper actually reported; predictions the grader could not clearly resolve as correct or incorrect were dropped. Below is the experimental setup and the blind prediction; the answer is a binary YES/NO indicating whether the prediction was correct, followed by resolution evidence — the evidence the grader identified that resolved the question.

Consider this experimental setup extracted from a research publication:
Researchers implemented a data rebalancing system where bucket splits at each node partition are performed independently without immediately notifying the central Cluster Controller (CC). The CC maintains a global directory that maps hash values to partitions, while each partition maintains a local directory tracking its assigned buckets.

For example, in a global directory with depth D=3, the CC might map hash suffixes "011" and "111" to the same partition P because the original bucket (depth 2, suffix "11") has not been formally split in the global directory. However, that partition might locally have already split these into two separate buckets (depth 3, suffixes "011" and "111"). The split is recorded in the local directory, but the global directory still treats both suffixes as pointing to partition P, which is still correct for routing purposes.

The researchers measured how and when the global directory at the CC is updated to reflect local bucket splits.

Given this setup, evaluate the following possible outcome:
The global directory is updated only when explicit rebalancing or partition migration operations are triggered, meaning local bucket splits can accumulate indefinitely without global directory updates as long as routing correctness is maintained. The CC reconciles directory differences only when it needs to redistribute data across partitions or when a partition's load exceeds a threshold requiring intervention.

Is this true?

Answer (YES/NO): NO